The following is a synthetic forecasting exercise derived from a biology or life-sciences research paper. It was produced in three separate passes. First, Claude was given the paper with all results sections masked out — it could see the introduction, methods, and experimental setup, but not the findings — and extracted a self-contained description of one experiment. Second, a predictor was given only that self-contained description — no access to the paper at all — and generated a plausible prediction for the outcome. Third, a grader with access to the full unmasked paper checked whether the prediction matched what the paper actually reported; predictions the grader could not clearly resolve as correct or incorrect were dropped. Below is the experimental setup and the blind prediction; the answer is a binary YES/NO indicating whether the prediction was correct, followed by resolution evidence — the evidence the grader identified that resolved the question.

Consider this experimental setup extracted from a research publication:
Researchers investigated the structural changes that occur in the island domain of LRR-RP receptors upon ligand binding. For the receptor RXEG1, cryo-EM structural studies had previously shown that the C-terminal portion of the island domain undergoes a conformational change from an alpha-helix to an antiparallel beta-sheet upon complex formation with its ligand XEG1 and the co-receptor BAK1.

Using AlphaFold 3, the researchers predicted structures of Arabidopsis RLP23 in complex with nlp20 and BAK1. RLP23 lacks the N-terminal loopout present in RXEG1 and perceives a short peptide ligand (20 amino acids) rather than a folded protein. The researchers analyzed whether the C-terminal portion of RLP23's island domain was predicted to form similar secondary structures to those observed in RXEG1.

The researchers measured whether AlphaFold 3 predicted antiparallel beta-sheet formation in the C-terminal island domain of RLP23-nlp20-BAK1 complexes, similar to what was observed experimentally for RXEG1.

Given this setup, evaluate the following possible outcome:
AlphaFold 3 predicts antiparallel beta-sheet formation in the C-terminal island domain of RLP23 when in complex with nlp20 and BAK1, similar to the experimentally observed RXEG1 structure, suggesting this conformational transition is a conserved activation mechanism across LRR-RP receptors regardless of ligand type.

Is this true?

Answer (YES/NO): YES